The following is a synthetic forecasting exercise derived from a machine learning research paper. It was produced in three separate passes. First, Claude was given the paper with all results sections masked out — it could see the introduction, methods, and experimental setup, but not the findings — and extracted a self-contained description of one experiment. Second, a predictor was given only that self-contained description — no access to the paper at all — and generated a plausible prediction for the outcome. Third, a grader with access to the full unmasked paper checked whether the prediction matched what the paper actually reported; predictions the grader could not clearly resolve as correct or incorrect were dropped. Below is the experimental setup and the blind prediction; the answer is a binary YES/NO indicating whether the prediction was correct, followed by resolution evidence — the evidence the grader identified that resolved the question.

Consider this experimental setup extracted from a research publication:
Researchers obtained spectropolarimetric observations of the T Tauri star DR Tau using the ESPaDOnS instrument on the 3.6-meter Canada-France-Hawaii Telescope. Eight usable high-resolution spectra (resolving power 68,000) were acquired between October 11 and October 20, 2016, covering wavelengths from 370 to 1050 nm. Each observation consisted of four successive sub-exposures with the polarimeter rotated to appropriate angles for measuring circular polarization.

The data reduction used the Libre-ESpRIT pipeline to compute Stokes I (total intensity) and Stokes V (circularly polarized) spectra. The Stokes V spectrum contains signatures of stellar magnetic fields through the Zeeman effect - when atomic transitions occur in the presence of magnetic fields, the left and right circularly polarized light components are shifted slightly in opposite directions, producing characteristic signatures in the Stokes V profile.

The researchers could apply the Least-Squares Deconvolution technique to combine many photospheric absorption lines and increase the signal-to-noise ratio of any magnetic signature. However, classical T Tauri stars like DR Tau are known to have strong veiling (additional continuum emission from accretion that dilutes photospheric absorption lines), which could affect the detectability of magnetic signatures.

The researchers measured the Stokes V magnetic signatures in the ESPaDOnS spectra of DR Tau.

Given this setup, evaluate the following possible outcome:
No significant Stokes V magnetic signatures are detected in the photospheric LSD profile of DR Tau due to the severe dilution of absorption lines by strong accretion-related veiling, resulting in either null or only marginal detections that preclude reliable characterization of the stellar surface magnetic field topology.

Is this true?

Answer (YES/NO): NO